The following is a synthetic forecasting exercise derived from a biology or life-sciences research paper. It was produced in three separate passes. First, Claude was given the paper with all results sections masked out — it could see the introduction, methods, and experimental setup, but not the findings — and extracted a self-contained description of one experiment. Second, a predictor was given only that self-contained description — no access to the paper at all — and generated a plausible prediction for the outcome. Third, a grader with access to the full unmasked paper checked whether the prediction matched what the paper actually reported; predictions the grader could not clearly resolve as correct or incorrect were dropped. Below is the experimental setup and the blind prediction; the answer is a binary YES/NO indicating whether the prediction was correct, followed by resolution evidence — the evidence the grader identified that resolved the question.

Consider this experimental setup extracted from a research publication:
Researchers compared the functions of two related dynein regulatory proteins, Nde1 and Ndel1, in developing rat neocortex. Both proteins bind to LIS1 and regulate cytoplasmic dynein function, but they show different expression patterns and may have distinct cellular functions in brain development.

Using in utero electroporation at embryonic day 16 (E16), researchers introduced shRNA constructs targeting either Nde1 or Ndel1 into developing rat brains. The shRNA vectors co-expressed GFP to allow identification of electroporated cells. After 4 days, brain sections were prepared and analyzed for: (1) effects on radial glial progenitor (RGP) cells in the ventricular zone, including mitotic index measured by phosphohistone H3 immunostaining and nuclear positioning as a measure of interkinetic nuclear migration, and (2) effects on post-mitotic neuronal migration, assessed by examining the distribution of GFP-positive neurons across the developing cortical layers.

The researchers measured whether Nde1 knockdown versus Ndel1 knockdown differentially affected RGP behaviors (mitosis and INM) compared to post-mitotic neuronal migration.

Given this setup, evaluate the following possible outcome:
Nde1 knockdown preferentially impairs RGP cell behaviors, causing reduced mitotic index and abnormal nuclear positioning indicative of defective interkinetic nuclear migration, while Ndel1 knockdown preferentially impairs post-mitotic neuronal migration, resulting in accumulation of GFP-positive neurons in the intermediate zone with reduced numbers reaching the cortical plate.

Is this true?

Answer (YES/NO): YES